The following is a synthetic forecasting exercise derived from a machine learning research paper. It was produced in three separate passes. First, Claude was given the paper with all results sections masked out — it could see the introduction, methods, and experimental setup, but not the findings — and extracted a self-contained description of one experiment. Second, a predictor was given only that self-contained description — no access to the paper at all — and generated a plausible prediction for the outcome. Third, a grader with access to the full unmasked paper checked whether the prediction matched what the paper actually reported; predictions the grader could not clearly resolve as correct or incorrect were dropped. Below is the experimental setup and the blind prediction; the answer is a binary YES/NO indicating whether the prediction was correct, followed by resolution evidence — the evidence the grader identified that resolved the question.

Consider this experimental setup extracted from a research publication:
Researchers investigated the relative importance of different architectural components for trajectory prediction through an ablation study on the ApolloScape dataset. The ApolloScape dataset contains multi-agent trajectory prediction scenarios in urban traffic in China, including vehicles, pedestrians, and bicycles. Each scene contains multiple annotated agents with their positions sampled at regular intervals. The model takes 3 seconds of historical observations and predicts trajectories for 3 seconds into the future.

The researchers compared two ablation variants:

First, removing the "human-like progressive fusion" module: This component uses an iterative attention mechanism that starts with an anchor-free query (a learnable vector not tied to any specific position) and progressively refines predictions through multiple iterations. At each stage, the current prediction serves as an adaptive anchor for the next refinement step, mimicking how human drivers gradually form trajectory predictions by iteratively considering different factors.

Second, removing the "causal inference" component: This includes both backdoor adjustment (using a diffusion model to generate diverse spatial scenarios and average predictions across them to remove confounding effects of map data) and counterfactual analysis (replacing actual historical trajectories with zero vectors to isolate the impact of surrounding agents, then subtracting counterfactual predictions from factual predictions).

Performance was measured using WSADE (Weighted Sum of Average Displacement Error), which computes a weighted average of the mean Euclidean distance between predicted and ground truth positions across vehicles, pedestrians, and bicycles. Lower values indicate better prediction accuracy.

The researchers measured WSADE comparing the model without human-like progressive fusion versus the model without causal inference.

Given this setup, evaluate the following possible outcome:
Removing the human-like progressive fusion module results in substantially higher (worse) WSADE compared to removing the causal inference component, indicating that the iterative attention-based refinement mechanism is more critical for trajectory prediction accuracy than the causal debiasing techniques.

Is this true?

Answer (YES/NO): NO